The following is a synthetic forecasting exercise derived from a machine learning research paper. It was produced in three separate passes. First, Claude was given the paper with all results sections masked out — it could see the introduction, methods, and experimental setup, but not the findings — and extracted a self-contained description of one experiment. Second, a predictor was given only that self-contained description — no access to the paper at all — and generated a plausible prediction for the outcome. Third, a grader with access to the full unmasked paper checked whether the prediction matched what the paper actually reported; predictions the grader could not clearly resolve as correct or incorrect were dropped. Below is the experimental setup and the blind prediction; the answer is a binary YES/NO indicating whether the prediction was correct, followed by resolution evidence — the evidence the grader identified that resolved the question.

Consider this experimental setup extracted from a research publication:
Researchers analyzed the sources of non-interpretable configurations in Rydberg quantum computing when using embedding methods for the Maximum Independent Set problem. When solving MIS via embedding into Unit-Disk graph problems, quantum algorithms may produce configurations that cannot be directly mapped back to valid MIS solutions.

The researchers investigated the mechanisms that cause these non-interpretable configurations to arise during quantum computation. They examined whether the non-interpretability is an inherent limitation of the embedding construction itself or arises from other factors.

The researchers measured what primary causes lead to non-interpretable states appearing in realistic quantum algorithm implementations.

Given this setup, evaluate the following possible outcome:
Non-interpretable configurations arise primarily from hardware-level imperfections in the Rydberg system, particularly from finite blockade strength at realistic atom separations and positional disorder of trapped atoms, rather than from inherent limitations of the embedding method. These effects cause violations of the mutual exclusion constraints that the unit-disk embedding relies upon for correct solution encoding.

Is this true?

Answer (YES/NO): NO